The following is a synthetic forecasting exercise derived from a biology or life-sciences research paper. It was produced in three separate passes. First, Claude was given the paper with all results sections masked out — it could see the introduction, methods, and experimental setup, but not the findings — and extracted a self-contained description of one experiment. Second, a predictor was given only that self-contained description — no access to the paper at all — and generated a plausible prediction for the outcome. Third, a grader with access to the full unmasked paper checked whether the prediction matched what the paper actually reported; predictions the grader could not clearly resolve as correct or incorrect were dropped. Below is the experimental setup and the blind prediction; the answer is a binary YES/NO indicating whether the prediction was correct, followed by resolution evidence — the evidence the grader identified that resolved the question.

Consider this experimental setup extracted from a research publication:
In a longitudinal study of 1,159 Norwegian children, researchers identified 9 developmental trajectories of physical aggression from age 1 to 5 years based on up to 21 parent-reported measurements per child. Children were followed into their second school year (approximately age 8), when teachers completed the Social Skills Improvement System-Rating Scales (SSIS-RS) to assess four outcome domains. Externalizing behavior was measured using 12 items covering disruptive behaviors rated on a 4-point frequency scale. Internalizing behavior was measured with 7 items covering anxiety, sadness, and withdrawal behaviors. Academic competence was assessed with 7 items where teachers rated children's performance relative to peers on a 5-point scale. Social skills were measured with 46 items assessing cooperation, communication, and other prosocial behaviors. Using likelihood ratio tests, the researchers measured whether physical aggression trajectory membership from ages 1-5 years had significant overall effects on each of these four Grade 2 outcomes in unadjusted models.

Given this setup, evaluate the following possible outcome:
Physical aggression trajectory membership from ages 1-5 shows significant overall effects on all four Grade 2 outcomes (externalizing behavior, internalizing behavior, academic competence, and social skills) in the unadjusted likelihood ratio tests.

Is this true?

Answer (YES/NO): NO